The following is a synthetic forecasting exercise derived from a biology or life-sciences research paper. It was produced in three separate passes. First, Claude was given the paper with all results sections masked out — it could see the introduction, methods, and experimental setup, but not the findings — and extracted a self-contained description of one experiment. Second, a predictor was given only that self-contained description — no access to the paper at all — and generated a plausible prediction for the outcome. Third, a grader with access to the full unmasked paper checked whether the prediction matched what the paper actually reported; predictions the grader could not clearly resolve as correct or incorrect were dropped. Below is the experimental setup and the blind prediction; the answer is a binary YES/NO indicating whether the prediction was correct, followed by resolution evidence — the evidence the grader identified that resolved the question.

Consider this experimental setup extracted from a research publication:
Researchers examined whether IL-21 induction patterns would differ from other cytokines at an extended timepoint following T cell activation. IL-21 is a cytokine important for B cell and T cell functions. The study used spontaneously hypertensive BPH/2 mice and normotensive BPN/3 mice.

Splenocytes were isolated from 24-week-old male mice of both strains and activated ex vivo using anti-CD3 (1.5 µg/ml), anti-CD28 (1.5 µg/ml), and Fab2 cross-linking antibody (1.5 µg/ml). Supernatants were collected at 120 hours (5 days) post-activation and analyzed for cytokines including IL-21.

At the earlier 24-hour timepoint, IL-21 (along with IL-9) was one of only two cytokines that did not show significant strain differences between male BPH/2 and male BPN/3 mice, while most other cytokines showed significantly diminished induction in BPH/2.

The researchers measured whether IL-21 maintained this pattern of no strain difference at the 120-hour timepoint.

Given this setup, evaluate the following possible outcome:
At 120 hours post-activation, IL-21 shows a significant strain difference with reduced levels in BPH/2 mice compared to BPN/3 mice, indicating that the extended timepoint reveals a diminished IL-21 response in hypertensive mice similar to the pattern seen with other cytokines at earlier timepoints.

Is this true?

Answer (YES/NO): NO